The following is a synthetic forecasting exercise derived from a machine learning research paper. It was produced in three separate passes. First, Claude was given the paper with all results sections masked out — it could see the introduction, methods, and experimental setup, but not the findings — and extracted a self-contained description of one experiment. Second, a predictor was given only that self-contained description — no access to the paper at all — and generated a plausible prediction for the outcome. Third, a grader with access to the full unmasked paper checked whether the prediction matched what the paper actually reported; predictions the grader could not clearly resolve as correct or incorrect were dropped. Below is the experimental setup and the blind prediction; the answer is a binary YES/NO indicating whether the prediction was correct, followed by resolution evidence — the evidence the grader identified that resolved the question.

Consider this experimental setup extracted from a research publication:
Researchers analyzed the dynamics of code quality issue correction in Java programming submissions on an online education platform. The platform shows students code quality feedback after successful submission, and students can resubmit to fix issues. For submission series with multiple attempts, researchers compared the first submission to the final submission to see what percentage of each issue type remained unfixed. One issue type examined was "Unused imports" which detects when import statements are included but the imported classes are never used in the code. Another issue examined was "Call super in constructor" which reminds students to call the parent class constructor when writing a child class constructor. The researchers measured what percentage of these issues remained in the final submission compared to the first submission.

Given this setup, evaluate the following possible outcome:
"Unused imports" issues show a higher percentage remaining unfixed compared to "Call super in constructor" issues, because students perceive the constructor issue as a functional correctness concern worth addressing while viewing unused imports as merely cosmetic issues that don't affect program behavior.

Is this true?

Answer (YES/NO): NO